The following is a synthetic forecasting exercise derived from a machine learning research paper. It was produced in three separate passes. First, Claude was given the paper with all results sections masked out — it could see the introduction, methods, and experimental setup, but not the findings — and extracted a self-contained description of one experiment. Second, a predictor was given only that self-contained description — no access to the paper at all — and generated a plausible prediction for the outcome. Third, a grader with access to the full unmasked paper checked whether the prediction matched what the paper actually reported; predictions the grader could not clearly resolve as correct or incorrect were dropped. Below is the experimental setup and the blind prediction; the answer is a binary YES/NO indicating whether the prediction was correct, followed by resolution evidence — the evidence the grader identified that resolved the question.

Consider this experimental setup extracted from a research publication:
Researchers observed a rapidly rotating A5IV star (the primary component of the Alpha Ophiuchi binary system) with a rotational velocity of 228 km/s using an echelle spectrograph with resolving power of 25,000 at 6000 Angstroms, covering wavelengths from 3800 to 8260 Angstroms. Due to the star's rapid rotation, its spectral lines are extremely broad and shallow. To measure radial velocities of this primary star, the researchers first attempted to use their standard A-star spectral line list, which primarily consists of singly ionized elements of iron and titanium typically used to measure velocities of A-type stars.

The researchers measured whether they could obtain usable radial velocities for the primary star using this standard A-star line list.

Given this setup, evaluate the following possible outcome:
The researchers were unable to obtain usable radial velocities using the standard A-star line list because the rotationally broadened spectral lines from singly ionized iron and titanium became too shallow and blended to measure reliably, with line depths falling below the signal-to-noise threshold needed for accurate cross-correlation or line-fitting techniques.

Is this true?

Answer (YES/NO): YES